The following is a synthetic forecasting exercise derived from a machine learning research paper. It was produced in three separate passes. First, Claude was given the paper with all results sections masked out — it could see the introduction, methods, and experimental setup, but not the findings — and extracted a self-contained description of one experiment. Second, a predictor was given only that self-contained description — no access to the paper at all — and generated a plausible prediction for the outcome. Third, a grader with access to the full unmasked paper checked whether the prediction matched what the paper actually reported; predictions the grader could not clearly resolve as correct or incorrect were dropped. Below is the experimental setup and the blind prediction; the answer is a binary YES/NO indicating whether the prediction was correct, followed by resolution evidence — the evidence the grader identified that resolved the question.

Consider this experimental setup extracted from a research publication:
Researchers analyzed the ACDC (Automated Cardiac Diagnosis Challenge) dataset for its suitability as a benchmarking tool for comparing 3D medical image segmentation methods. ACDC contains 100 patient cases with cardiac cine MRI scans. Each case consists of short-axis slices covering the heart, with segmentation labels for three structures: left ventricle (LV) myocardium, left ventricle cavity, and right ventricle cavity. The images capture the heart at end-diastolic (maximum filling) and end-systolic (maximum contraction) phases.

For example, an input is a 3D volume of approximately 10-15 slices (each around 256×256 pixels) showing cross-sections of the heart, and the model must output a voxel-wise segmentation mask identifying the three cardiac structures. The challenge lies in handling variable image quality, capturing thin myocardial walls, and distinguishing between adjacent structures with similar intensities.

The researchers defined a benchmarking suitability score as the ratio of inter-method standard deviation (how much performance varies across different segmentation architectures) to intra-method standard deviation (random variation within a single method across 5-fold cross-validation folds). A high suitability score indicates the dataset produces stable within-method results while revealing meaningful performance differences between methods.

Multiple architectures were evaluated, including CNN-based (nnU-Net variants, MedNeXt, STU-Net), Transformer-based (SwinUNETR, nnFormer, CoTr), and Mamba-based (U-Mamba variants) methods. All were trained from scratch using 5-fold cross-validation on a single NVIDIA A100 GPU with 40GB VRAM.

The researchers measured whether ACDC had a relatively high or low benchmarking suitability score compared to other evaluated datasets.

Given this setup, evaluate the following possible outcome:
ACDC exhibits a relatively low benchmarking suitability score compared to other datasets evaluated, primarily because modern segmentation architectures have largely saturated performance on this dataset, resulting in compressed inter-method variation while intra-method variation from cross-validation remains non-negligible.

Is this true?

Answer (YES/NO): NO